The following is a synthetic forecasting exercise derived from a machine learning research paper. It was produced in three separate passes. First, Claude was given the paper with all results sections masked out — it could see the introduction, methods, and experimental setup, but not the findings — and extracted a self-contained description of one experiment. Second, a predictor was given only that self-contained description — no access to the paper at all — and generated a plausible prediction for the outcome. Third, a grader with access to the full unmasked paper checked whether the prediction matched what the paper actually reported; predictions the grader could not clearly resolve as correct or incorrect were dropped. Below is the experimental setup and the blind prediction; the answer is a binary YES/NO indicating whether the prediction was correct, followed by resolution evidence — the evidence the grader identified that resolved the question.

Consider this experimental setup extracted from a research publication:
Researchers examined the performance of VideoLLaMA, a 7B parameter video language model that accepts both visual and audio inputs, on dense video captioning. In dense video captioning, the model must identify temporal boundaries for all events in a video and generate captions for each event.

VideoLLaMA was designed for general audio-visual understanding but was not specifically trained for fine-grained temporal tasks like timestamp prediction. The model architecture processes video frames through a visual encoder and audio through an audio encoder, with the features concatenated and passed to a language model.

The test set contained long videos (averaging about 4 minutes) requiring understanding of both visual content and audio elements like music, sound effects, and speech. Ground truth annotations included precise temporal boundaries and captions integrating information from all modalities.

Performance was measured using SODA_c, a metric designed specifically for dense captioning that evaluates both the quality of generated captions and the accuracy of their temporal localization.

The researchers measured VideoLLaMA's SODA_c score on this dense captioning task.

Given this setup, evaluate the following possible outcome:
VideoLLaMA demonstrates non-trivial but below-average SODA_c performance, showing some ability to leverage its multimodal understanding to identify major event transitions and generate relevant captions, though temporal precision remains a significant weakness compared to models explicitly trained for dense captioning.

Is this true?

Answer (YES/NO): NO